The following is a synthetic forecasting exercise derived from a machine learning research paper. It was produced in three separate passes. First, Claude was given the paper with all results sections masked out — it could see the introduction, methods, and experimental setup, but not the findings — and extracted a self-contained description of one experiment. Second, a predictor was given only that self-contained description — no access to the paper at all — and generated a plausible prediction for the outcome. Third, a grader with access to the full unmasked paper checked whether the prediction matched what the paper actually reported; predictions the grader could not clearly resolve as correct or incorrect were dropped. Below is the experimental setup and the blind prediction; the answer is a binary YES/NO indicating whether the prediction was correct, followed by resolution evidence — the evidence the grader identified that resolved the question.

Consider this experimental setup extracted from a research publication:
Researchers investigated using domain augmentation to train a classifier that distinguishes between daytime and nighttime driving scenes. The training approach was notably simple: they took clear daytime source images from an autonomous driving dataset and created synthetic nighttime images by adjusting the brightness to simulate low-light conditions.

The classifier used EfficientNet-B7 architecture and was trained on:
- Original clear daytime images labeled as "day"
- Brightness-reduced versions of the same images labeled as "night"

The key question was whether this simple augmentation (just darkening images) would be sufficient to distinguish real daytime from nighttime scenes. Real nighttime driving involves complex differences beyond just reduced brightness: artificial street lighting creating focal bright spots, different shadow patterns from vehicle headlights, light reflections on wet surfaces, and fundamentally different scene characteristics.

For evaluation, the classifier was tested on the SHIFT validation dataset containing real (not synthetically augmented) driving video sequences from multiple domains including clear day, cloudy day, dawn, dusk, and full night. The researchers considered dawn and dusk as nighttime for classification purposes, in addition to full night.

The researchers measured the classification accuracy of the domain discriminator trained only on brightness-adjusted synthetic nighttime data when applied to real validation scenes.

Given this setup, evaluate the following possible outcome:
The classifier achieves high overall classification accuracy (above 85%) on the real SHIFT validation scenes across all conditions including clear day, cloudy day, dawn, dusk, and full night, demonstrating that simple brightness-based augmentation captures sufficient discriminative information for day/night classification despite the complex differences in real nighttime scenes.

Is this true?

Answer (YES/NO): YES